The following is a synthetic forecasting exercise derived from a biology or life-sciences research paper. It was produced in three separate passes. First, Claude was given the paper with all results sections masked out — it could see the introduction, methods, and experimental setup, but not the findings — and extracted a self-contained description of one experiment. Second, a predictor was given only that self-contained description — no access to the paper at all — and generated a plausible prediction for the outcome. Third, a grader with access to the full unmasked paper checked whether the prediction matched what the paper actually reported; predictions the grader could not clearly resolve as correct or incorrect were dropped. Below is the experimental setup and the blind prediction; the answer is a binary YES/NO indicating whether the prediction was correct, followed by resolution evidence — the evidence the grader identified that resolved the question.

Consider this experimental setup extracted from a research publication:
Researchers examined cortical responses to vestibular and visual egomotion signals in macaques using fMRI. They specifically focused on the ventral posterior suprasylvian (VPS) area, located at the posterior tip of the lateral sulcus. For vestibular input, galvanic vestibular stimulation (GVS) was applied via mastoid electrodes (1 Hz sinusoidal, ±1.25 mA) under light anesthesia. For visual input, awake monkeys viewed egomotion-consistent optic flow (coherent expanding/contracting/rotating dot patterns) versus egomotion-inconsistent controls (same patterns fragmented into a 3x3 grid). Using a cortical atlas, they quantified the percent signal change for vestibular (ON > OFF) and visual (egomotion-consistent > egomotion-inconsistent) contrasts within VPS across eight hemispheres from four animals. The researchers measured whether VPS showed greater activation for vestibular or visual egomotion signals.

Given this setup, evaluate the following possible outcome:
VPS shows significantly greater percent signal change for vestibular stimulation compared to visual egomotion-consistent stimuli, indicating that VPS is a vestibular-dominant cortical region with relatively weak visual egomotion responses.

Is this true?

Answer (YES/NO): NO